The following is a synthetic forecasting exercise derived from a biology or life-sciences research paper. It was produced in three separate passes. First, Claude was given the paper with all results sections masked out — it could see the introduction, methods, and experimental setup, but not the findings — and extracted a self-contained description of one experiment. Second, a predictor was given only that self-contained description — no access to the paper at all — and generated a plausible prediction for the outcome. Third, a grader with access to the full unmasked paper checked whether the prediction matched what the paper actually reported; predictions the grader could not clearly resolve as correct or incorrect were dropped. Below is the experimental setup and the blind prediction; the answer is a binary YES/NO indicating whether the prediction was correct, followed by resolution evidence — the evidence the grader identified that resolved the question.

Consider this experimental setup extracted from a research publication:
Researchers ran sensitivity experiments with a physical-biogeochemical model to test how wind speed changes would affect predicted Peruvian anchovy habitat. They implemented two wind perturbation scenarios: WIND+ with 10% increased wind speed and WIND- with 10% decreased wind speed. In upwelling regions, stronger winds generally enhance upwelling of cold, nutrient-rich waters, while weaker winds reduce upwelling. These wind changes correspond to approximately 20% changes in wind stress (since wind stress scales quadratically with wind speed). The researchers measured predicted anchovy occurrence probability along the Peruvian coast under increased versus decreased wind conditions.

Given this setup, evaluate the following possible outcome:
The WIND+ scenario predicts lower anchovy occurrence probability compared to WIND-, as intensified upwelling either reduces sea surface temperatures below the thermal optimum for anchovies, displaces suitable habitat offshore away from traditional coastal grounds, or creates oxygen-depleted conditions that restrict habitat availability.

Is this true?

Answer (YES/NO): NO